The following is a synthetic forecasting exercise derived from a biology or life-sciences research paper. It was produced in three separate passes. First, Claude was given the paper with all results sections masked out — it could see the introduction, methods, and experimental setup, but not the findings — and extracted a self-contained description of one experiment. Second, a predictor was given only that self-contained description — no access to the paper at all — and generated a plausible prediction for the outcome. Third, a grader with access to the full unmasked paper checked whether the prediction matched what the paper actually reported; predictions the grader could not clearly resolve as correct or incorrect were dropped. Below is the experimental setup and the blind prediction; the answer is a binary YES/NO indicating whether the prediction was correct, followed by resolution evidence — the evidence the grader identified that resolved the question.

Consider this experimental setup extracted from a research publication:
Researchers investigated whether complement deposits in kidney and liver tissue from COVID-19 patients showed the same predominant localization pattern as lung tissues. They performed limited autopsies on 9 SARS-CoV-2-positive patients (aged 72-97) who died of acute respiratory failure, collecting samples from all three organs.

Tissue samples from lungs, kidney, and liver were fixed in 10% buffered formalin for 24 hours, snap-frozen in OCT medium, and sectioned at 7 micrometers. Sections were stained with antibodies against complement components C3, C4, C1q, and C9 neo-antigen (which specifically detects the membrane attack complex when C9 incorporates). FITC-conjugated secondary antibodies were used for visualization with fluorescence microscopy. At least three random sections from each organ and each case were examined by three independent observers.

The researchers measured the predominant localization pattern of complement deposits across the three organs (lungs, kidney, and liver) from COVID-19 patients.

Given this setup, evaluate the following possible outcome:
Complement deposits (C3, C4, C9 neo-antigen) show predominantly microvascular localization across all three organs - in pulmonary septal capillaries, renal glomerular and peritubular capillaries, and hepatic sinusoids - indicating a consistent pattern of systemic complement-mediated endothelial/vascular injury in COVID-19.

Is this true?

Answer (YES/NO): NO